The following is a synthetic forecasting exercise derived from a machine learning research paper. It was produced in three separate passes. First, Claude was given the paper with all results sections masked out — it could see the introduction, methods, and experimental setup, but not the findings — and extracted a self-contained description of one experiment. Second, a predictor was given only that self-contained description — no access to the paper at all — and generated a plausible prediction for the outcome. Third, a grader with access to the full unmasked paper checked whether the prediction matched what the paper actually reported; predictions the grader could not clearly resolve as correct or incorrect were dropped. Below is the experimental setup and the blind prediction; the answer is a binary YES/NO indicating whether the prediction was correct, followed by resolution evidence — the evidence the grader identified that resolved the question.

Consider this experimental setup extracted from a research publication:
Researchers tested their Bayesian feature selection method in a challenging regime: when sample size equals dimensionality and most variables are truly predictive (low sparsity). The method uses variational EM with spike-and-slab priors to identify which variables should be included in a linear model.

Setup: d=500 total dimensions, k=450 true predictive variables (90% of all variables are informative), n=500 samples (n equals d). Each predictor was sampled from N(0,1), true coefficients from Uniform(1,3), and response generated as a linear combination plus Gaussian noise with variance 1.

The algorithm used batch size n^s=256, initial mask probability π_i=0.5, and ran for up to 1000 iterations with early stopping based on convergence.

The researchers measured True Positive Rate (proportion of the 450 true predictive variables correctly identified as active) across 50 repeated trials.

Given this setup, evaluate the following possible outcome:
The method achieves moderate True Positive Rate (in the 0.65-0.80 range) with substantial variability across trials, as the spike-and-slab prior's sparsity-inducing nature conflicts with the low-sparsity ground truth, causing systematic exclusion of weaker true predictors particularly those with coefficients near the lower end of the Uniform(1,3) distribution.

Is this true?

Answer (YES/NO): NO